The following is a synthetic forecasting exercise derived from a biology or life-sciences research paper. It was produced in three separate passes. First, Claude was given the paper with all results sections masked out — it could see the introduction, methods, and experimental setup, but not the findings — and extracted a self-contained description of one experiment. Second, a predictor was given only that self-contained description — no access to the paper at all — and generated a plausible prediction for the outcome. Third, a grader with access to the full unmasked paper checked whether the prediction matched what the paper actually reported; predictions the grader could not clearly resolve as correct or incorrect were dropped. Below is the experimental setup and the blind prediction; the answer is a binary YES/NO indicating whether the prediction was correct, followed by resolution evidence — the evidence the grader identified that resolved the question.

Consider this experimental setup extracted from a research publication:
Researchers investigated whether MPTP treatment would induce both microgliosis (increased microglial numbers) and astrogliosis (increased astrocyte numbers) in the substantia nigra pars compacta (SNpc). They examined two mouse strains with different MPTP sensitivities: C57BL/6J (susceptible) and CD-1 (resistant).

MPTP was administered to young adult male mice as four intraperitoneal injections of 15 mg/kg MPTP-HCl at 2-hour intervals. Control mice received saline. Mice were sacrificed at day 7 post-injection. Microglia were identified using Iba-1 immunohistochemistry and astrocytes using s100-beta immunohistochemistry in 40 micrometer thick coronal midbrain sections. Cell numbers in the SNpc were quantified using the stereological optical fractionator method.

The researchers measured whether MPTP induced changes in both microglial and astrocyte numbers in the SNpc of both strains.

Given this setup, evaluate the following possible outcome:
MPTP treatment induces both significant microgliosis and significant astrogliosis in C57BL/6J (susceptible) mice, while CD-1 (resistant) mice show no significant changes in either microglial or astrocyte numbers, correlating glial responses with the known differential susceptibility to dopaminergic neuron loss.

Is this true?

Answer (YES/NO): NO